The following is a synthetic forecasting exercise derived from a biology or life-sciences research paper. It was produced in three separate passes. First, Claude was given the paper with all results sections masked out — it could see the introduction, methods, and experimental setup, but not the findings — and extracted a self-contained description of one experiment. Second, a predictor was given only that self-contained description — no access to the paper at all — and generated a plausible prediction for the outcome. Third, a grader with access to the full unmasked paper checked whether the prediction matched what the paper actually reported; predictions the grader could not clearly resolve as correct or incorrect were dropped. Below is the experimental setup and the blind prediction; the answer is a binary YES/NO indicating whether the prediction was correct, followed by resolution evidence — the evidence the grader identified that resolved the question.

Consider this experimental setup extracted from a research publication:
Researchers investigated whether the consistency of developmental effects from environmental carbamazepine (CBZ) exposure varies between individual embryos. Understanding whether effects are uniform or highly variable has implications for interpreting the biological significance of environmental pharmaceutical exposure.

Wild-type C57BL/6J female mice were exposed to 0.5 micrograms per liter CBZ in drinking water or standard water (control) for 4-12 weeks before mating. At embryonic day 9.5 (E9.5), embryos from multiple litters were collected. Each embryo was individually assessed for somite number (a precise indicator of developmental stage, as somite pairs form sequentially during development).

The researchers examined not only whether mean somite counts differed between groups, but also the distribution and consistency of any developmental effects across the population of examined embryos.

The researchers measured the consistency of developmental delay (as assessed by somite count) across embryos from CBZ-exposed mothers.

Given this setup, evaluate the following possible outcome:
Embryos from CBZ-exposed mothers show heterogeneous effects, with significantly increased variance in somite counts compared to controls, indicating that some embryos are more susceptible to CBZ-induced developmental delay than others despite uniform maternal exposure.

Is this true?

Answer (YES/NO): NO